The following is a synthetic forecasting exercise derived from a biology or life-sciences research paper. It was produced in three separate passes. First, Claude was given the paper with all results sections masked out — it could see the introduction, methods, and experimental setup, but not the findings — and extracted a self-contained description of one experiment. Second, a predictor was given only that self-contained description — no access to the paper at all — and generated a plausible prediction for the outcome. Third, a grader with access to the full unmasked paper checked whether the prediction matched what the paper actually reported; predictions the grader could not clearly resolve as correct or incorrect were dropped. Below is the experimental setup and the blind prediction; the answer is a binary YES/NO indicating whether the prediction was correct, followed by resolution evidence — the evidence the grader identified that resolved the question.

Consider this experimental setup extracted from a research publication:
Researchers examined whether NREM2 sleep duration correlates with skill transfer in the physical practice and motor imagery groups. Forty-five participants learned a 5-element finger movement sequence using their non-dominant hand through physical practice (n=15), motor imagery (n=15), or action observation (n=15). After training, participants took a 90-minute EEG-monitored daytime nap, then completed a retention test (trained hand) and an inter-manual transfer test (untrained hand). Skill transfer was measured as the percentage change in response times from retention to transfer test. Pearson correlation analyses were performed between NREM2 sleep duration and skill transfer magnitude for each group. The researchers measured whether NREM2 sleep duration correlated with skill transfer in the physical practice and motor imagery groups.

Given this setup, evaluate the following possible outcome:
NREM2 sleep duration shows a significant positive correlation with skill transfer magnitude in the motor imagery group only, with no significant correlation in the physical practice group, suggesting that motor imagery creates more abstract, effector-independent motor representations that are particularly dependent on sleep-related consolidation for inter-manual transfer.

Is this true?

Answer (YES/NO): NO